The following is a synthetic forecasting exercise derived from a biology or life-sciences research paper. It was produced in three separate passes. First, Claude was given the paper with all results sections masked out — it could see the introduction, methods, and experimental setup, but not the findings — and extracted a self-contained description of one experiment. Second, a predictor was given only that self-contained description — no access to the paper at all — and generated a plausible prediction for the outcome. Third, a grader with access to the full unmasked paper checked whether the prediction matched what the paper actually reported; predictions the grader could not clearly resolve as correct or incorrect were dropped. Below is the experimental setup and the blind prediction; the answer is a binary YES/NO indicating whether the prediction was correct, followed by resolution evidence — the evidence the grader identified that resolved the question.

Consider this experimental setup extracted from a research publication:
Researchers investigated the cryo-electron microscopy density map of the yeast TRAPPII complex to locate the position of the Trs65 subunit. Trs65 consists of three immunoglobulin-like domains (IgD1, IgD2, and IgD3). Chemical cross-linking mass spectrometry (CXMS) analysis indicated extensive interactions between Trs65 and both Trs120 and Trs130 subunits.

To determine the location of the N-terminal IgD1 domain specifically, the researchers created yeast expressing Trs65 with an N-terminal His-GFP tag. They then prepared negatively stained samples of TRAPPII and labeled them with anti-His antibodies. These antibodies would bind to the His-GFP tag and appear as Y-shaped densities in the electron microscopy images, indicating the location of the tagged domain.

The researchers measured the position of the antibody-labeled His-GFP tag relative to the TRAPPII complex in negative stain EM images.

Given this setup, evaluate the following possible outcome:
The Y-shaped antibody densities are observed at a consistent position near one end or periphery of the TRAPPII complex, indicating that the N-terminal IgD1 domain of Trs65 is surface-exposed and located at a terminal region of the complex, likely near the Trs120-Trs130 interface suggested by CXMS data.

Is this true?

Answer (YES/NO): NO